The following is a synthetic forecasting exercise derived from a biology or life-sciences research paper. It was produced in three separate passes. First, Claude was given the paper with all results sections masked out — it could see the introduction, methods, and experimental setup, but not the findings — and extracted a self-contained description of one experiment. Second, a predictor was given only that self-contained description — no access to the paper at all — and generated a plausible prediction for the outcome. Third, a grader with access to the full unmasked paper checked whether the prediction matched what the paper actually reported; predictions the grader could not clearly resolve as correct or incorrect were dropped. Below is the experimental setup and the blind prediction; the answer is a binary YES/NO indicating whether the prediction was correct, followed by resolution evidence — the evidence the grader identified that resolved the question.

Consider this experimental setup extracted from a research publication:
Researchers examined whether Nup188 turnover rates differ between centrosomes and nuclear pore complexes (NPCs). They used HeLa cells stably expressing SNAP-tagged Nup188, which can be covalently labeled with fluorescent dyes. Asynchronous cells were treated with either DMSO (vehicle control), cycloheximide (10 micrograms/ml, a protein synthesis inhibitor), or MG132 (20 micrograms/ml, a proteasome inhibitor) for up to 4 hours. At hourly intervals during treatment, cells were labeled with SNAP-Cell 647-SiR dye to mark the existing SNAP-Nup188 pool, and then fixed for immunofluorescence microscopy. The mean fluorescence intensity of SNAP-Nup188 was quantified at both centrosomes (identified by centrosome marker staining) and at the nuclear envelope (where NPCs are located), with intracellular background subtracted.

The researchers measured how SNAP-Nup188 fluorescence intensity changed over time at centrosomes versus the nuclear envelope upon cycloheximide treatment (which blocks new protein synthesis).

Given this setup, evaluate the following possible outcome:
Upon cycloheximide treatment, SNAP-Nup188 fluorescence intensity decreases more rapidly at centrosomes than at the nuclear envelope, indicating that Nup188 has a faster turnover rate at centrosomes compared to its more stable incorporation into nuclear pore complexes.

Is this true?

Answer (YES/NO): YES